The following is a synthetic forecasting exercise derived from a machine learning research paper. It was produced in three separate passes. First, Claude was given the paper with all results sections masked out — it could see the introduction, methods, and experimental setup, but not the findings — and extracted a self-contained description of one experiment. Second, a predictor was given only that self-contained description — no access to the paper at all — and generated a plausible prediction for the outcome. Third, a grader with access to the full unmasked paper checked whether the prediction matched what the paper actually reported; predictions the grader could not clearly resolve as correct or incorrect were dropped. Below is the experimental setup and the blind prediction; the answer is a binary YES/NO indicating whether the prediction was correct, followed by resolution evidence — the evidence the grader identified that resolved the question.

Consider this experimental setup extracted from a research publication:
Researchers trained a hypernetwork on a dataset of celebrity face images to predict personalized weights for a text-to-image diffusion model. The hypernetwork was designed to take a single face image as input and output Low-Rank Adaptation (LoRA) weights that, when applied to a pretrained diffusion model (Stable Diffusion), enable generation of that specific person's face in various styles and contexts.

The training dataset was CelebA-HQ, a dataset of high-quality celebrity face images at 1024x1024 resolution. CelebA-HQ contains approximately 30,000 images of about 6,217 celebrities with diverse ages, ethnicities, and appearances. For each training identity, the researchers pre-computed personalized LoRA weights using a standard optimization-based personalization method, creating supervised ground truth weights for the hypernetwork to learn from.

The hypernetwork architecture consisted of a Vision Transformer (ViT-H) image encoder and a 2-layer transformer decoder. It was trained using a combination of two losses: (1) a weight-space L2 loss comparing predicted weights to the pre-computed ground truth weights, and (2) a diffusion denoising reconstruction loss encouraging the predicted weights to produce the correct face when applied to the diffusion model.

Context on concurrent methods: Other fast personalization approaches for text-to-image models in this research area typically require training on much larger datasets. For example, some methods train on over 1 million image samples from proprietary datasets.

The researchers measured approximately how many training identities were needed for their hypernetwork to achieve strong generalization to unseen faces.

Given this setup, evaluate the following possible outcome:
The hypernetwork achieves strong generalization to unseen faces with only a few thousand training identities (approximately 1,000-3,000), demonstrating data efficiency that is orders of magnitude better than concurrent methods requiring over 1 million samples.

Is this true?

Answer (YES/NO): NO